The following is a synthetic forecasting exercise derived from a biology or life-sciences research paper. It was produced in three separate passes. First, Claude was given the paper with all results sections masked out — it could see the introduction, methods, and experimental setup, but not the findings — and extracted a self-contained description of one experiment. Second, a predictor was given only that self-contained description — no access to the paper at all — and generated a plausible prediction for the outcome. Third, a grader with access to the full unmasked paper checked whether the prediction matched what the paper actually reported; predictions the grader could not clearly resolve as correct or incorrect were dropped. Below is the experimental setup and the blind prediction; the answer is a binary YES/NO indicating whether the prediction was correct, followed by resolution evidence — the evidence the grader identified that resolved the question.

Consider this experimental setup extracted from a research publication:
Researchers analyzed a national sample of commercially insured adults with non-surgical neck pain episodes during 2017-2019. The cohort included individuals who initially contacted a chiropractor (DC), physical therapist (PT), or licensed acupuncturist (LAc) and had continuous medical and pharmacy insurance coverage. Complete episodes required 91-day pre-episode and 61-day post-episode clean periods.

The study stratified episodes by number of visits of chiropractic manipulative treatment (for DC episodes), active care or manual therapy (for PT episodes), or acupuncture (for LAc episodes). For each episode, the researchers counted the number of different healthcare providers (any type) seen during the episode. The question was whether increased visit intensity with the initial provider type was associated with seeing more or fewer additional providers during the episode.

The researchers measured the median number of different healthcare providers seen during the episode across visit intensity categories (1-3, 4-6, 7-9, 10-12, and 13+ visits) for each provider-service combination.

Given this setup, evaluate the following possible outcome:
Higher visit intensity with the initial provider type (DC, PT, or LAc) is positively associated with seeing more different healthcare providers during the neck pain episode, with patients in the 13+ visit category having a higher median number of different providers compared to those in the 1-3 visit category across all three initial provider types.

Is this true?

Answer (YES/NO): NO